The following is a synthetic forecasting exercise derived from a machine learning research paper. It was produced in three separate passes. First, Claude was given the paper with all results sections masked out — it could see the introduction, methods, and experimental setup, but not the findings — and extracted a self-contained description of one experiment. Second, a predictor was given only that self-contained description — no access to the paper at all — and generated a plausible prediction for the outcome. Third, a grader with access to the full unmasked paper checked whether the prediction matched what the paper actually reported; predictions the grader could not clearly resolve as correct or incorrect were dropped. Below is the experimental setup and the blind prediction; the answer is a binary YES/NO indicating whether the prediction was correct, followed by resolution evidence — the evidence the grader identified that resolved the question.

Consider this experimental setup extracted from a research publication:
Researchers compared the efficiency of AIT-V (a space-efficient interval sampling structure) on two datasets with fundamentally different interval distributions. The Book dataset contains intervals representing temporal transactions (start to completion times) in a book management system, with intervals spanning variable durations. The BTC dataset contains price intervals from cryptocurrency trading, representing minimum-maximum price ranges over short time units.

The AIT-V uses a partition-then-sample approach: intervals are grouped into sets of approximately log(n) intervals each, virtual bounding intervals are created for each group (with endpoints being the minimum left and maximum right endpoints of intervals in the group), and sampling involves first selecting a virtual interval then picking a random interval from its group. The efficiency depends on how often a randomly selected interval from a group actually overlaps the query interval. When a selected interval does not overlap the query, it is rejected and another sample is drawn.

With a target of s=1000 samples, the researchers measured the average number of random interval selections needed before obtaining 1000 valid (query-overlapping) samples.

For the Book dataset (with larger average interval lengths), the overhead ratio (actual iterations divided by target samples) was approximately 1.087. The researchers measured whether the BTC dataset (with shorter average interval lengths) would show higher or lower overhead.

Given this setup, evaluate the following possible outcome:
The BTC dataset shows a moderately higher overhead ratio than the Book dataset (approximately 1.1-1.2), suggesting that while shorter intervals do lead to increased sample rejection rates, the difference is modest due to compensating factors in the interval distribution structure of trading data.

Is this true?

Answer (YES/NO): NO